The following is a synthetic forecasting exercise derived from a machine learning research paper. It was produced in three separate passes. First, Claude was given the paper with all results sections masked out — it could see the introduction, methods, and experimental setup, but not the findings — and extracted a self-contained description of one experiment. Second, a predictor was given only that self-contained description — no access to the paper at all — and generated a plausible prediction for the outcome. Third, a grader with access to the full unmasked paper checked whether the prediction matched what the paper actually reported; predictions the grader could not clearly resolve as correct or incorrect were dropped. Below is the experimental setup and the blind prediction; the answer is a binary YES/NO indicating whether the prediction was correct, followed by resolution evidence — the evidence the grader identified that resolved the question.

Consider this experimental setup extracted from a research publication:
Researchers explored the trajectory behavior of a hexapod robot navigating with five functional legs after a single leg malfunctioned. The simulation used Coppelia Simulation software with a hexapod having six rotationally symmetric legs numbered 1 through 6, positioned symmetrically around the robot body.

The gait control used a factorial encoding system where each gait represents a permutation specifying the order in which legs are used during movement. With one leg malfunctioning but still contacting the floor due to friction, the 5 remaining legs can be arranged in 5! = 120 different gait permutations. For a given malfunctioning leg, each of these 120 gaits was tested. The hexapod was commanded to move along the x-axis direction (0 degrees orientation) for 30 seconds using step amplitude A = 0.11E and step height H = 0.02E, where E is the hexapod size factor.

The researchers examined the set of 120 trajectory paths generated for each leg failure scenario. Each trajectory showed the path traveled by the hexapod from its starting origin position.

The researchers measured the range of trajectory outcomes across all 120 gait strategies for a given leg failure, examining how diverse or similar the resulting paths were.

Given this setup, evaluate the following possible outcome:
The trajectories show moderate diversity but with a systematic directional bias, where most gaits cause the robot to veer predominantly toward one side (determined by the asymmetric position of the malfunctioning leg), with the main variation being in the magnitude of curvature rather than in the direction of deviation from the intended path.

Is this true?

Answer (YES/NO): NO